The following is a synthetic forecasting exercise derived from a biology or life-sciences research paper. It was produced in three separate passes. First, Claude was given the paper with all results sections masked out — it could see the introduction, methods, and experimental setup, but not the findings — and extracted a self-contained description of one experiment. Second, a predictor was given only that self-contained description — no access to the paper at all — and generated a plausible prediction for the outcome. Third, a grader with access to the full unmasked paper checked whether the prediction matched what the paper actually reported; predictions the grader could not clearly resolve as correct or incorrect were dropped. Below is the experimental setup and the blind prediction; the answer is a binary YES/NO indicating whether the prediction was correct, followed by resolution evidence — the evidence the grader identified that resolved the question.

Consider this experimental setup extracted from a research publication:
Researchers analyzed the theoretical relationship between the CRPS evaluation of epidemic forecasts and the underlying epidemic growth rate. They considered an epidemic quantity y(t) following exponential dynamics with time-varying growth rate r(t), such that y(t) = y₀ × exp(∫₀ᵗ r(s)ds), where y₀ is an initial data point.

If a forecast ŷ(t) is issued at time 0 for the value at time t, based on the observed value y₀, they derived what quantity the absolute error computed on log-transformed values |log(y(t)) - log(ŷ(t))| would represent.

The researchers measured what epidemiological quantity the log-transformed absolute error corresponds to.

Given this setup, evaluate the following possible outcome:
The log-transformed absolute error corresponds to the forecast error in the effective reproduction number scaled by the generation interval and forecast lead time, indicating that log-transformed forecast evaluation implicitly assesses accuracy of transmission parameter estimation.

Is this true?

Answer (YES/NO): NO